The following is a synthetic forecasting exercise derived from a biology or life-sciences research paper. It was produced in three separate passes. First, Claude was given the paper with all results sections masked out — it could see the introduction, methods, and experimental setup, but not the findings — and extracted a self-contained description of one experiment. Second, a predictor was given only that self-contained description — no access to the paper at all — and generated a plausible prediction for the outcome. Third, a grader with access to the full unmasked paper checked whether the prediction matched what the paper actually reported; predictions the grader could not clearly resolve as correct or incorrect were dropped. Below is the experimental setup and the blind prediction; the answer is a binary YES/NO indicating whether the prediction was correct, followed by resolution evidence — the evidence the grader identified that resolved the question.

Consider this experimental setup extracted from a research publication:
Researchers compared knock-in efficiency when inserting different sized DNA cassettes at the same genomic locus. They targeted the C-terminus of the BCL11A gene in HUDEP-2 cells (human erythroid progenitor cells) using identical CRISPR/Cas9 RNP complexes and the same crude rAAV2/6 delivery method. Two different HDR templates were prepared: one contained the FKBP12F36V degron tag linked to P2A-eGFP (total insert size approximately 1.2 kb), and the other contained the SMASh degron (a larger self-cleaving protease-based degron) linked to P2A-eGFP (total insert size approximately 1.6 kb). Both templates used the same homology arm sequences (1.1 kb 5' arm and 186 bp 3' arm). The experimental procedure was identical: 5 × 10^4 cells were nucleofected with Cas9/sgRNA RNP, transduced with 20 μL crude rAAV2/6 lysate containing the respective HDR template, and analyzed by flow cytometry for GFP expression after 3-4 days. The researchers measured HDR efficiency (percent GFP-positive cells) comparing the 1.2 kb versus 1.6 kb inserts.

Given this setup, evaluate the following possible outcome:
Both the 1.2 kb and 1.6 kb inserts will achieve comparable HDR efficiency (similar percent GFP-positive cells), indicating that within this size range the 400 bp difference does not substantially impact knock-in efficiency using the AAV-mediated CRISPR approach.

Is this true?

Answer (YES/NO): NO